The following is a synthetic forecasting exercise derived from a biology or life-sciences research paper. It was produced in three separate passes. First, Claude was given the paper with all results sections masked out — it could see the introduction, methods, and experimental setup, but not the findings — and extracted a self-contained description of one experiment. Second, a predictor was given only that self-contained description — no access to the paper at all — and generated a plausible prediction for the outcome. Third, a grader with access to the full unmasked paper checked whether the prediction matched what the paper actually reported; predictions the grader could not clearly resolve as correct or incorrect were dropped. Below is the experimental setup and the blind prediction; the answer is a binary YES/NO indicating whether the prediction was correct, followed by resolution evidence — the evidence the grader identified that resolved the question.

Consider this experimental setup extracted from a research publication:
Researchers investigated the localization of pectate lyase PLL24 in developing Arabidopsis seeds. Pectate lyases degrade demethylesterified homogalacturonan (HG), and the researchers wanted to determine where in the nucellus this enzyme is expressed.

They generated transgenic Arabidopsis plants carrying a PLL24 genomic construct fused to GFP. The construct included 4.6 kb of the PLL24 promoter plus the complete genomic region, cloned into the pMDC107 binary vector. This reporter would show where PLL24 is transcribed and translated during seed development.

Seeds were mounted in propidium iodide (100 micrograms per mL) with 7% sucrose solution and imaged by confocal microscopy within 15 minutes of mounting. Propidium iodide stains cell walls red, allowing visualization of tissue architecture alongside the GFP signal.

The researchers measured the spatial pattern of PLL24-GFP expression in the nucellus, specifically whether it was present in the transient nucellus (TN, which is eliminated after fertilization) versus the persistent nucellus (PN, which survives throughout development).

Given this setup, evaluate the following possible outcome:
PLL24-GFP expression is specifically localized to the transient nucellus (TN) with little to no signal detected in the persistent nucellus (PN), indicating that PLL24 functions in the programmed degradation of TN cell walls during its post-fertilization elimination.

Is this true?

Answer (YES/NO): YES